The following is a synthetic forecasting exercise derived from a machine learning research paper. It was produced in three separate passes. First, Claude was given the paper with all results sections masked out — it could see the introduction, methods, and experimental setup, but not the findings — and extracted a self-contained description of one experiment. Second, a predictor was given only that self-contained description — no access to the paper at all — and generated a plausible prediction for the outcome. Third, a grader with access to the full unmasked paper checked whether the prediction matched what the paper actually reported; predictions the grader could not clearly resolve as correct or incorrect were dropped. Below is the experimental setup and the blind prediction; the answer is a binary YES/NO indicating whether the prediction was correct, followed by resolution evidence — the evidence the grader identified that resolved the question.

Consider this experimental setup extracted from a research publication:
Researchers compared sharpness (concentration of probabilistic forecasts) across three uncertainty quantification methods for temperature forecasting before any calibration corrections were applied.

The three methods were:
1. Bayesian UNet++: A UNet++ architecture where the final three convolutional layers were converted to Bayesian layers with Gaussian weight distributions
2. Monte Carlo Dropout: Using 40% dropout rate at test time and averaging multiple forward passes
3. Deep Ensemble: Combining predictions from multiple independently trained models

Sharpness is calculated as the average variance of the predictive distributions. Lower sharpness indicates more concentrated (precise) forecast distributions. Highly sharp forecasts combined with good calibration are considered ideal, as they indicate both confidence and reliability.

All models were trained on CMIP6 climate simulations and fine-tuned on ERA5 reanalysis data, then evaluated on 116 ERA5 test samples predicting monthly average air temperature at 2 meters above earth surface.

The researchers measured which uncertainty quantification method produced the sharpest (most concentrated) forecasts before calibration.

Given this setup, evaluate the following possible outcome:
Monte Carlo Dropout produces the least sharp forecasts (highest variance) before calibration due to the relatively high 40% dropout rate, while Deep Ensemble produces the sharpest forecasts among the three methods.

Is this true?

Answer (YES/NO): NO